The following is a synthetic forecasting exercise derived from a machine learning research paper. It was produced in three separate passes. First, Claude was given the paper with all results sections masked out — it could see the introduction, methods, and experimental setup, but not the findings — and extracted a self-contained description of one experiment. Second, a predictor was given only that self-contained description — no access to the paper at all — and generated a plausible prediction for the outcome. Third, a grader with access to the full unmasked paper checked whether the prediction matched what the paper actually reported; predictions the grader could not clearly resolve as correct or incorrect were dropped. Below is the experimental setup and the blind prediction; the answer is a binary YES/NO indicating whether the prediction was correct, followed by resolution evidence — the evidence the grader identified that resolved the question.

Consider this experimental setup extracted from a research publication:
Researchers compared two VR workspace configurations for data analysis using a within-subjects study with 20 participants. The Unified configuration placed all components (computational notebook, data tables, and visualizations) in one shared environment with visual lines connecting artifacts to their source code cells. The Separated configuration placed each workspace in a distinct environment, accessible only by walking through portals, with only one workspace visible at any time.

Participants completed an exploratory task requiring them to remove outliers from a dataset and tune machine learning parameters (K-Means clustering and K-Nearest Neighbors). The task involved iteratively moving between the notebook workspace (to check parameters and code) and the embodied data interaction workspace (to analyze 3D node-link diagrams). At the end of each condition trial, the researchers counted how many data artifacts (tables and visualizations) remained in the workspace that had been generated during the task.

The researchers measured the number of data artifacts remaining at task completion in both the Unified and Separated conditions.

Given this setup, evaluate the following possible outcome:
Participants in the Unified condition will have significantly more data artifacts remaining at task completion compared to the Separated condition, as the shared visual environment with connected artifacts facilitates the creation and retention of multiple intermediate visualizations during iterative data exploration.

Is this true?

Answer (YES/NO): NO